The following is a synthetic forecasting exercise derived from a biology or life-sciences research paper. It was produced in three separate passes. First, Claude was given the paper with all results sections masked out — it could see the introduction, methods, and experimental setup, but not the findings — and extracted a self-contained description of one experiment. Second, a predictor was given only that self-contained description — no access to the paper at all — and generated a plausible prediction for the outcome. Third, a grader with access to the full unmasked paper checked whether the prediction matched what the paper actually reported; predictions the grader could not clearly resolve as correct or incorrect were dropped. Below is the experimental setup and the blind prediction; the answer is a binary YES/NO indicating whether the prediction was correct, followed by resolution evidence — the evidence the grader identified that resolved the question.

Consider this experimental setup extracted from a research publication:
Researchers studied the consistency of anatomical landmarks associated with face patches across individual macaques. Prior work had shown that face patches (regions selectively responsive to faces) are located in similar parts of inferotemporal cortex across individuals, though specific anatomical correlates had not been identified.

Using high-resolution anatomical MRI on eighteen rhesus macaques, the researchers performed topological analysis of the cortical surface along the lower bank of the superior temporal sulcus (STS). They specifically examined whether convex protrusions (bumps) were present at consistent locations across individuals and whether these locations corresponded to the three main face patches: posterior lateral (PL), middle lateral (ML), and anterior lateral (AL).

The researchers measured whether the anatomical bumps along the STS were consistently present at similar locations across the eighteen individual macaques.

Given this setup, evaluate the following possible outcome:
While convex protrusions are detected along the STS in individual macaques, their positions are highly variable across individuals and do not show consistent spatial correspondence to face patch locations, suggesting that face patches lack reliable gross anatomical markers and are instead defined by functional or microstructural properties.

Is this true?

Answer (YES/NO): NO